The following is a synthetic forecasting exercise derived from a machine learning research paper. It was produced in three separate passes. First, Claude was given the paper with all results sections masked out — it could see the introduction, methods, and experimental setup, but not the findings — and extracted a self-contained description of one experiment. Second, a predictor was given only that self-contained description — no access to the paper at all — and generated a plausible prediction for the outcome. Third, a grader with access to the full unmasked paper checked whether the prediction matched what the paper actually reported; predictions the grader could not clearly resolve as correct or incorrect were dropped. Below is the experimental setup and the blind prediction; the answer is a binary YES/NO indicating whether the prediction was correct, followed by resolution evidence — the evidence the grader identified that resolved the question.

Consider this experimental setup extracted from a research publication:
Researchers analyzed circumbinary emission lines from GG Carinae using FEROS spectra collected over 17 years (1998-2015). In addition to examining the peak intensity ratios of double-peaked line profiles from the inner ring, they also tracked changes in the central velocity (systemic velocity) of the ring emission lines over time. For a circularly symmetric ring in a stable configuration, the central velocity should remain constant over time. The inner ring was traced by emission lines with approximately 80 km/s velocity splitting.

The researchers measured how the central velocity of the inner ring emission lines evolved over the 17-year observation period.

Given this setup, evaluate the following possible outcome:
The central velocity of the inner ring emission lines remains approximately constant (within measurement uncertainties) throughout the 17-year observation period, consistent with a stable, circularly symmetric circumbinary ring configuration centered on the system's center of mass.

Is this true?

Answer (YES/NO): NO